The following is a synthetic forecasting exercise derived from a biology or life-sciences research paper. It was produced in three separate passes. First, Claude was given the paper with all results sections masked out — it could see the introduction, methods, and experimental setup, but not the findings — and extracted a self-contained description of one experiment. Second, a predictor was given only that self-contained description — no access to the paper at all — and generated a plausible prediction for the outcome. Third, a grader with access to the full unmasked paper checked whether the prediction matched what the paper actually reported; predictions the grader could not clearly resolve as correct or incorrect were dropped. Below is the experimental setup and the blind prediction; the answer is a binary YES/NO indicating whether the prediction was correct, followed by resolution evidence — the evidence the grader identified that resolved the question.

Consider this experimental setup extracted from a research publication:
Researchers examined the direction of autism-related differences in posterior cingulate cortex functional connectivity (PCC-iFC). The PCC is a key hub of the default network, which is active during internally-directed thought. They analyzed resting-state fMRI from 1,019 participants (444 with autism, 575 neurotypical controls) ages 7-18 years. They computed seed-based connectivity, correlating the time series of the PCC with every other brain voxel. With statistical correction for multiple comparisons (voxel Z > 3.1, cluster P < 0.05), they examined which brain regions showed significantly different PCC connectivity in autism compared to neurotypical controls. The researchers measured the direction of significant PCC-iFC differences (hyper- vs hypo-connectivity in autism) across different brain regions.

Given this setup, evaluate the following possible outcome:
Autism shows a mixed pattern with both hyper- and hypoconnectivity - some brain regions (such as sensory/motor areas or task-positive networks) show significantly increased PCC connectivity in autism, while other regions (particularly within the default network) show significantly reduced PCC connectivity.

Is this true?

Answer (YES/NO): YES